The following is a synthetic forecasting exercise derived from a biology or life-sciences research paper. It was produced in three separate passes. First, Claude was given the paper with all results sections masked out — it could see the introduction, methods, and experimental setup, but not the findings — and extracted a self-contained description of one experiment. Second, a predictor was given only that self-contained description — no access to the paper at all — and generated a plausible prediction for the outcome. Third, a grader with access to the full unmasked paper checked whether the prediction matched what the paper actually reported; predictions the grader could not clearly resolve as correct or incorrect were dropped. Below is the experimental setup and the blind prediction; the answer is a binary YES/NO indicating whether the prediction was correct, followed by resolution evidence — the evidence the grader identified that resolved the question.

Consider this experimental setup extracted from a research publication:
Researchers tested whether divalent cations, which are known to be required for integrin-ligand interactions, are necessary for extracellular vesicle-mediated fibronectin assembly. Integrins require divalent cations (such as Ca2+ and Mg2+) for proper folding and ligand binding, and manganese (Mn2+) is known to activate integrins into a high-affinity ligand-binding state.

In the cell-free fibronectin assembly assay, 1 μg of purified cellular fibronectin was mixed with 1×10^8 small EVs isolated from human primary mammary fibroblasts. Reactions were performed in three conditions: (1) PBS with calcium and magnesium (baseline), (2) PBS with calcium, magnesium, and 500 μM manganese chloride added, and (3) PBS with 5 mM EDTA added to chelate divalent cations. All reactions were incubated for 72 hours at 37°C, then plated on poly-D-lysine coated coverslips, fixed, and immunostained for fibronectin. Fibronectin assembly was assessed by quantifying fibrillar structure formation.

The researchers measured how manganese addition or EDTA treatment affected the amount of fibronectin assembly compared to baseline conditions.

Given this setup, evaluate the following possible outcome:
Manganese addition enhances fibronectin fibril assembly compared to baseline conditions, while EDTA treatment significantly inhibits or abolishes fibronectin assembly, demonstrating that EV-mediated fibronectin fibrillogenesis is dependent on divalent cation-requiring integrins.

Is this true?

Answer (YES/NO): YES